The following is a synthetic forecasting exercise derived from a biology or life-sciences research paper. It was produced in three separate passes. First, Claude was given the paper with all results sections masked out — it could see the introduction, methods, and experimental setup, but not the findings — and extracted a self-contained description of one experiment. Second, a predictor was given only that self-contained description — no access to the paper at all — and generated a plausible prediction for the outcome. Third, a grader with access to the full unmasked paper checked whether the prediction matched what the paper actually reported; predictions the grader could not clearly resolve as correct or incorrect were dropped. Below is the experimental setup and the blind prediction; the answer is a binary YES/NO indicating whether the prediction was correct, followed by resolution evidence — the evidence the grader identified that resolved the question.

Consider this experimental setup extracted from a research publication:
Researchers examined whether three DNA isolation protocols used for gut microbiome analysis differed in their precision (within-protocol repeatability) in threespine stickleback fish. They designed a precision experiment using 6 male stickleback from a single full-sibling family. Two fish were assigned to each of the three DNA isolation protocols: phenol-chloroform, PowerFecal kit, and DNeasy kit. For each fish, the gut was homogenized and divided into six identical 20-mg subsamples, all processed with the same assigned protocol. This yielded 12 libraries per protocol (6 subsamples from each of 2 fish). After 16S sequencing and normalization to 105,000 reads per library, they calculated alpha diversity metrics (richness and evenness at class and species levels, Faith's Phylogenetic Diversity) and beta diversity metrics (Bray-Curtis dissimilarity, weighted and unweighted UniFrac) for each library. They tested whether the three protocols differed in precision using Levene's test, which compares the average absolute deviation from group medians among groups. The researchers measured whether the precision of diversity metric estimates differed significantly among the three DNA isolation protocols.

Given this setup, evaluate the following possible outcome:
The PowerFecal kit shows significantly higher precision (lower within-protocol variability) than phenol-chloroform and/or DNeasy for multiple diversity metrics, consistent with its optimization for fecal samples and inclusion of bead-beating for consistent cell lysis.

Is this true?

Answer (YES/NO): NO